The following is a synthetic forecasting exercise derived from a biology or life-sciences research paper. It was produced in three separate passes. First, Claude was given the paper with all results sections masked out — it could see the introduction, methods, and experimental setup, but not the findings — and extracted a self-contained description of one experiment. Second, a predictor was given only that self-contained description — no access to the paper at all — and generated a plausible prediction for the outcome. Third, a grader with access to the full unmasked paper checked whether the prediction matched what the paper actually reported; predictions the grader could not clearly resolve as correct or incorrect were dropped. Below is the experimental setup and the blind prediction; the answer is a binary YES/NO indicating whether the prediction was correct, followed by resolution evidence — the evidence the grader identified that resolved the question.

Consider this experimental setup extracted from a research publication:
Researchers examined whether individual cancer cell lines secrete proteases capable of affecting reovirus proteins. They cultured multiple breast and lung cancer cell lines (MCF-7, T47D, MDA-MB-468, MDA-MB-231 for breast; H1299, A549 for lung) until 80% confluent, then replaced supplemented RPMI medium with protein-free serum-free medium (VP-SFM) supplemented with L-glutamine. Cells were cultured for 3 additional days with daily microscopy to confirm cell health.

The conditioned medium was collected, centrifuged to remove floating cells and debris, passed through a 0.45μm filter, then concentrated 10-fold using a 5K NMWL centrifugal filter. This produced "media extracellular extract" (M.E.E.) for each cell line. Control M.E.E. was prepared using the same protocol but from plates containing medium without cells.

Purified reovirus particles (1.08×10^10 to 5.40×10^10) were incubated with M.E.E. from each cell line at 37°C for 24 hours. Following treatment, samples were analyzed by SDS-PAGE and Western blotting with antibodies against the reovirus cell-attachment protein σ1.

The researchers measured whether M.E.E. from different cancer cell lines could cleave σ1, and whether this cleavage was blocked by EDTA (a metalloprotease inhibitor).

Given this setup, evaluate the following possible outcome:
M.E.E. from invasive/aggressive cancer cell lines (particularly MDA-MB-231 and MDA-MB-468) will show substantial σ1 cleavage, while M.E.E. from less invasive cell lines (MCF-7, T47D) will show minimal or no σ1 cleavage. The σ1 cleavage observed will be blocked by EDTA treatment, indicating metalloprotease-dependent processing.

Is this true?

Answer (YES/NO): NO